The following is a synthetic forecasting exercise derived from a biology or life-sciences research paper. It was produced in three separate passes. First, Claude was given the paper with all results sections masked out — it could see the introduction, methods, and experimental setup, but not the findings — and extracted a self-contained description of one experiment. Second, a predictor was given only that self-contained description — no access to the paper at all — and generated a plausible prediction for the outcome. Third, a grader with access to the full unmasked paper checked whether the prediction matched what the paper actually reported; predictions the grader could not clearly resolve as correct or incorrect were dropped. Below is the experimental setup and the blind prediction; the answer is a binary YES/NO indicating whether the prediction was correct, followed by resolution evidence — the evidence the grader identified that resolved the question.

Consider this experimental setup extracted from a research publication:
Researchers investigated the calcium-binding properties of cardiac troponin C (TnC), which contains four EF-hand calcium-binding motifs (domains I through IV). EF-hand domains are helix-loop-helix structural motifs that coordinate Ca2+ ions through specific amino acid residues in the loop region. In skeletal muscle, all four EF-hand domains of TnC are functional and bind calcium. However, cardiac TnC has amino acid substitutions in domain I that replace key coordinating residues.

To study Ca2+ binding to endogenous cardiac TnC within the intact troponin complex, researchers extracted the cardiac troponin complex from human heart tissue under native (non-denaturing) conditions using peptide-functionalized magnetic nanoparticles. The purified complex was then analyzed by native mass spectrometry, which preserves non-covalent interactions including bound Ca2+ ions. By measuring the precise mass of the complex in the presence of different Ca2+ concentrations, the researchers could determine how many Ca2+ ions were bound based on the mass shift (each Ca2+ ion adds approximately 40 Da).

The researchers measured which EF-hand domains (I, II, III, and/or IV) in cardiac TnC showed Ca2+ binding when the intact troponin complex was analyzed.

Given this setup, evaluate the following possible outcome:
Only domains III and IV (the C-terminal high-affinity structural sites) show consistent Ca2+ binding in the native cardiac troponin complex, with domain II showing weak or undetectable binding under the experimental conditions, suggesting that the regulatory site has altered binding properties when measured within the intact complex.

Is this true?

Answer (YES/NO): NO